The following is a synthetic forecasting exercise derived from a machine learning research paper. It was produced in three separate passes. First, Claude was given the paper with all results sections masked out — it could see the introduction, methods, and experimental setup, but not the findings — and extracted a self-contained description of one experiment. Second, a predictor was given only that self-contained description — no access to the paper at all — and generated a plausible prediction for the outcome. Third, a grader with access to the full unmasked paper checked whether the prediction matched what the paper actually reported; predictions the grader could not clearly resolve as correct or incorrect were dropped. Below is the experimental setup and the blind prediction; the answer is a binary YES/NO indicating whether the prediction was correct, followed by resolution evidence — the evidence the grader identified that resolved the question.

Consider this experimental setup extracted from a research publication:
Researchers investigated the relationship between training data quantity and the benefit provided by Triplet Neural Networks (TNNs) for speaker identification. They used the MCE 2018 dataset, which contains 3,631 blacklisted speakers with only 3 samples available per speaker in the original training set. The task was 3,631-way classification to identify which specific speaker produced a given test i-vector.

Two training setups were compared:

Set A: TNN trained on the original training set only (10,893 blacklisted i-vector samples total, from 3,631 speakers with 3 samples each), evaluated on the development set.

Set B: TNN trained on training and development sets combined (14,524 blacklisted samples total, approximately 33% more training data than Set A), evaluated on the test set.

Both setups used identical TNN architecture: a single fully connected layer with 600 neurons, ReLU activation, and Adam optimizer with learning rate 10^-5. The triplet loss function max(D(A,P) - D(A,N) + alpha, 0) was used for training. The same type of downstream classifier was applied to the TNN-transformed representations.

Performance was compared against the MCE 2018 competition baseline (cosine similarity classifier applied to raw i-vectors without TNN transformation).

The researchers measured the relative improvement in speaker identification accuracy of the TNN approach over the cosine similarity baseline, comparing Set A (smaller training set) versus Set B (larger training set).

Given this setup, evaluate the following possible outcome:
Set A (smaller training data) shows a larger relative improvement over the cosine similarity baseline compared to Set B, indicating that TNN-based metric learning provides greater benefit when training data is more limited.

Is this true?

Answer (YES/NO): YES